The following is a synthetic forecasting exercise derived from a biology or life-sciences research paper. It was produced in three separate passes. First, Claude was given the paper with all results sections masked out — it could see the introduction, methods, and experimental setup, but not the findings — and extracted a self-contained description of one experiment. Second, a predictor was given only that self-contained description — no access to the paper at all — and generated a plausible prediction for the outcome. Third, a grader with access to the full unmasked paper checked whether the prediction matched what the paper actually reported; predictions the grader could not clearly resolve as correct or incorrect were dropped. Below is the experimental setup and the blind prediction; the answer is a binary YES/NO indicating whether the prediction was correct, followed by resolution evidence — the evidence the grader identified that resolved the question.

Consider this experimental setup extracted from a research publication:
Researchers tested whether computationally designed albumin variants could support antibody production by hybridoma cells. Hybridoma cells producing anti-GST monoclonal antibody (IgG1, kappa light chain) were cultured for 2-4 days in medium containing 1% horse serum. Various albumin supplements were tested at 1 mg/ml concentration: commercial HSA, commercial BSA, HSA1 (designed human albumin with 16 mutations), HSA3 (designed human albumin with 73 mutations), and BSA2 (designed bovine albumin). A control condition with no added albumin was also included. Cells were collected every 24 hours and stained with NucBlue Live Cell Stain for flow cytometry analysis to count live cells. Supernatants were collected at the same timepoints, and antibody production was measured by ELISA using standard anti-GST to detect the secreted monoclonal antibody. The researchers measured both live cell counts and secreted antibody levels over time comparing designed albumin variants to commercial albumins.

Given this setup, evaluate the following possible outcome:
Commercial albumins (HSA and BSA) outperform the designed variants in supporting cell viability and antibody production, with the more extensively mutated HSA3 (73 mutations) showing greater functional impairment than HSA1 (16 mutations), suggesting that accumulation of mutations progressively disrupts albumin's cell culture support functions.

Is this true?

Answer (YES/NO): NO